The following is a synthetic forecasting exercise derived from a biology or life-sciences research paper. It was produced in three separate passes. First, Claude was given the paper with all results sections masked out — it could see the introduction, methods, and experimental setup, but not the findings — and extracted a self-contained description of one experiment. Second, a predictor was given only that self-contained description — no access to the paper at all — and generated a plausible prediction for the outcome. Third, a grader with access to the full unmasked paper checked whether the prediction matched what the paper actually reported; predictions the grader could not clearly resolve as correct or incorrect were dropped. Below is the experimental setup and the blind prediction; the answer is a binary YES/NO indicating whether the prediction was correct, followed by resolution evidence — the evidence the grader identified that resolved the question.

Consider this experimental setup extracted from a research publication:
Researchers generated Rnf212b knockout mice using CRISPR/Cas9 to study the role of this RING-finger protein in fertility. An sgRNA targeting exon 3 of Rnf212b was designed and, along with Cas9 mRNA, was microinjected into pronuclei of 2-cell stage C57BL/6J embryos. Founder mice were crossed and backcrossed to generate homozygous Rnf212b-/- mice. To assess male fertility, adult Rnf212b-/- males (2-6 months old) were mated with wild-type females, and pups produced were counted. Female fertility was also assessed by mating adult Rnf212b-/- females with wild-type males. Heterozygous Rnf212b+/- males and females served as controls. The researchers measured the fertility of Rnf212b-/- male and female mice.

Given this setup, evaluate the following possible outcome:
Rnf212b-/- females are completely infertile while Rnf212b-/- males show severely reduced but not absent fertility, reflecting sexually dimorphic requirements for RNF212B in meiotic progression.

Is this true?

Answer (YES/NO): NO